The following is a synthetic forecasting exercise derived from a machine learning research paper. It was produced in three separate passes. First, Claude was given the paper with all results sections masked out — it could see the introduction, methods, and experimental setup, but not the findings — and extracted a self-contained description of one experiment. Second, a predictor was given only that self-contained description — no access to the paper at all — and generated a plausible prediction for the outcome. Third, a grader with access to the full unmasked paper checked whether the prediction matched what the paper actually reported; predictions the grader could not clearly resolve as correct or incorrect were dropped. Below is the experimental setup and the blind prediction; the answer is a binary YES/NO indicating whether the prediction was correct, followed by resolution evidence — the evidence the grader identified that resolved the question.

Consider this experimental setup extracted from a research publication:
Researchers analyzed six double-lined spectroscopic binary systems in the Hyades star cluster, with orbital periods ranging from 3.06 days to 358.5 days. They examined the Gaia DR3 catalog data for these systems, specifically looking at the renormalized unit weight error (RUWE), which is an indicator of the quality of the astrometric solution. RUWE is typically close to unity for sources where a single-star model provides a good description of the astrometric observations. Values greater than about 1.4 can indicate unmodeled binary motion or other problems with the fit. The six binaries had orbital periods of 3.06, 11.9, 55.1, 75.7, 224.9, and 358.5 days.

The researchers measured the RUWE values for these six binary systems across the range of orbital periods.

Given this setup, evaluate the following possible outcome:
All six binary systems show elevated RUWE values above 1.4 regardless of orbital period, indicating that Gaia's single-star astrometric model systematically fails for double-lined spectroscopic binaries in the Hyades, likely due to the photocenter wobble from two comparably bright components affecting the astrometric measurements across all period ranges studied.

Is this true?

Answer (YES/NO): NO